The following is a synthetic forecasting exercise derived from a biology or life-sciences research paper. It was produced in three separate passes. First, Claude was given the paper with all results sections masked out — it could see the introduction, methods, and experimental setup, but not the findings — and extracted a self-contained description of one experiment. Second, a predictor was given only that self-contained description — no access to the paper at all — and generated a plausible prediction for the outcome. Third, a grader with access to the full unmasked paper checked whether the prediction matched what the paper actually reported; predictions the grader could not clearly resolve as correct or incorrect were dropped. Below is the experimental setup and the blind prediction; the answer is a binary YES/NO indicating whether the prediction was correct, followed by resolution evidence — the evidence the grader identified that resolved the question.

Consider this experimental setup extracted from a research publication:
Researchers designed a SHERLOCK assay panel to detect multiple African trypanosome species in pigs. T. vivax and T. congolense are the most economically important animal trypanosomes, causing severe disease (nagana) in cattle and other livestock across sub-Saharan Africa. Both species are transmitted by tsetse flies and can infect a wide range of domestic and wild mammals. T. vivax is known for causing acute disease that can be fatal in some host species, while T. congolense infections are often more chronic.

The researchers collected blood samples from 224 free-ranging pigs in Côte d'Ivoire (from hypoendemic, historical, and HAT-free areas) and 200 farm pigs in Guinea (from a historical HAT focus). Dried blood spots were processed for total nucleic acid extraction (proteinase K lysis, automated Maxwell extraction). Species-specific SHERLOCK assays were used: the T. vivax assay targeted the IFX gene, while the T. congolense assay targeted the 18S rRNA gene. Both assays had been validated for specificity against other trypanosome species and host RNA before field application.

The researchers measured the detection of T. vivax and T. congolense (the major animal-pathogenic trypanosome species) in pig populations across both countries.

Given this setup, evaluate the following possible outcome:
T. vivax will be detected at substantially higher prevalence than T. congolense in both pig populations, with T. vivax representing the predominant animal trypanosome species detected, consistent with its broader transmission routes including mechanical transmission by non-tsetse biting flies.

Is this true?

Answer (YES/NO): NO